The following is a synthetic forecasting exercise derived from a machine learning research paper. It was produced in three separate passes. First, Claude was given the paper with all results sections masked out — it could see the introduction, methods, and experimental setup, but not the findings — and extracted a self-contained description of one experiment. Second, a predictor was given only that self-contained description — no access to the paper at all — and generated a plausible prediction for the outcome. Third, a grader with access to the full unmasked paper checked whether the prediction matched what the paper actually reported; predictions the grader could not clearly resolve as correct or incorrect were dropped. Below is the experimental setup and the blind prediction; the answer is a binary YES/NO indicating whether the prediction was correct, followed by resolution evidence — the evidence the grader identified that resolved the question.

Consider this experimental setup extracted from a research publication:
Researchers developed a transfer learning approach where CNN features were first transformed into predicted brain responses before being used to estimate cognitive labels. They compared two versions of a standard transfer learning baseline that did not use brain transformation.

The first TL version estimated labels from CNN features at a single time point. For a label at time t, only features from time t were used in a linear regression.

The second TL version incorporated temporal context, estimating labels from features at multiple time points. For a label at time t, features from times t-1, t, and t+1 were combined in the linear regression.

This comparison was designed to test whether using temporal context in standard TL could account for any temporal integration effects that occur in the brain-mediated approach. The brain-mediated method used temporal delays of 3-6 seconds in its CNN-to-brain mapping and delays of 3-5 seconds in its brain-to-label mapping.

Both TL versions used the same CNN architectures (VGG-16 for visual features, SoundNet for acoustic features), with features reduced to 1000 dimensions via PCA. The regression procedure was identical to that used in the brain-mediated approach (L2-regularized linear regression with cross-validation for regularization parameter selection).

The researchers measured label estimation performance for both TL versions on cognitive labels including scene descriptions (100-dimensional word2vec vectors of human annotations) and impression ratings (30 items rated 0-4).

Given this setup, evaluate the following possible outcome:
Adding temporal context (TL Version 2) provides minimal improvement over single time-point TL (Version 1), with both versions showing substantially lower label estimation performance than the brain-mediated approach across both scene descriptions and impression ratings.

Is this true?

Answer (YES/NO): NO